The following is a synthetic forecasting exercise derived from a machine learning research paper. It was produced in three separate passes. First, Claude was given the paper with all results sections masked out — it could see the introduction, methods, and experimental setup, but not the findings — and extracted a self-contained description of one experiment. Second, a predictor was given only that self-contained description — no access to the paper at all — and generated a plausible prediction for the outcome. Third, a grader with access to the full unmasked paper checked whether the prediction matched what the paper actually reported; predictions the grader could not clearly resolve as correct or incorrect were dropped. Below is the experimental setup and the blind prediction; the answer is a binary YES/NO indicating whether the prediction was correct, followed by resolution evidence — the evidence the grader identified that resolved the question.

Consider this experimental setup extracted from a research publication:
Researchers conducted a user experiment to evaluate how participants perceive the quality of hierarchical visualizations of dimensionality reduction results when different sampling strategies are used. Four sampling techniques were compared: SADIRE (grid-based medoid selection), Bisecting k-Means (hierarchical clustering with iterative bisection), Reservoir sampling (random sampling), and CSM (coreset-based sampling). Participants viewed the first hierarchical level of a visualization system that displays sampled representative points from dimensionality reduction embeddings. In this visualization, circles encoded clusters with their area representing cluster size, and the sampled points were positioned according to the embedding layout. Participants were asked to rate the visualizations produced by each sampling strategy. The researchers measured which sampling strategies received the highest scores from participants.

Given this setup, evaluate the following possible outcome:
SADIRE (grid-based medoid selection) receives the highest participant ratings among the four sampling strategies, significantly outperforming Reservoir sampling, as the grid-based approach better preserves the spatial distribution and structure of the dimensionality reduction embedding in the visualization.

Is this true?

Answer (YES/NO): NO